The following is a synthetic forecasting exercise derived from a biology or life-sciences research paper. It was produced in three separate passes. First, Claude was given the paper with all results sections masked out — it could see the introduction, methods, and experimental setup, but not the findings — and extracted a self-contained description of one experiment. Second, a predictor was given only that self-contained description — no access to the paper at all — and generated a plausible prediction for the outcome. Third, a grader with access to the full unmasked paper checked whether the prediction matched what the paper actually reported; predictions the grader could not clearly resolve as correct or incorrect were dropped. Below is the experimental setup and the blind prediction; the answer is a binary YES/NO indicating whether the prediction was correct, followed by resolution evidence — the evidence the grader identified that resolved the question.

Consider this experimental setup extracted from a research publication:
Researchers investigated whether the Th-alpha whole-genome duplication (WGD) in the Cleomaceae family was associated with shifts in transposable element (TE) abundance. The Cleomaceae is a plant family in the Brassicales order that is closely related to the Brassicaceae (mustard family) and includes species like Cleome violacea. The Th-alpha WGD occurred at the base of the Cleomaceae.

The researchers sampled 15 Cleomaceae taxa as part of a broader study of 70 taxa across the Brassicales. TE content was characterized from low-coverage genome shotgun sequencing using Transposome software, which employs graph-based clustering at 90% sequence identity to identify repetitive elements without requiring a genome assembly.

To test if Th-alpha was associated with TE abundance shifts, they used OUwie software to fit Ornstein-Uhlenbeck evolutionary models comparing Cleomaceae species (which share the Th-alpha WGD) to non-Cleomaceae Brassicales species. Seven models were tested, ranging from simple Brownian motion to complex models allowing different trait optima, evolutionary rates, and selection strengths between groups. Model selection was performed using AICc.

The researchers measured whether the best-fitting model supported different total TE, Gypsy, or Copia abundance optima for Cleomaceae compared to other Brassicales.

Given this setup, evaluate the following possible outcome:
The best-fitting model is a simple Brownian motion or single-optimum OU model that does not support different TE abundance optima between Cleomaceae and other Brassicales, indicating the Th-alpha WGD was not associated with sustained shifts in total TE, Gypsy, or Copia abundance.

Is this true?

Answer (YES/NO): YES